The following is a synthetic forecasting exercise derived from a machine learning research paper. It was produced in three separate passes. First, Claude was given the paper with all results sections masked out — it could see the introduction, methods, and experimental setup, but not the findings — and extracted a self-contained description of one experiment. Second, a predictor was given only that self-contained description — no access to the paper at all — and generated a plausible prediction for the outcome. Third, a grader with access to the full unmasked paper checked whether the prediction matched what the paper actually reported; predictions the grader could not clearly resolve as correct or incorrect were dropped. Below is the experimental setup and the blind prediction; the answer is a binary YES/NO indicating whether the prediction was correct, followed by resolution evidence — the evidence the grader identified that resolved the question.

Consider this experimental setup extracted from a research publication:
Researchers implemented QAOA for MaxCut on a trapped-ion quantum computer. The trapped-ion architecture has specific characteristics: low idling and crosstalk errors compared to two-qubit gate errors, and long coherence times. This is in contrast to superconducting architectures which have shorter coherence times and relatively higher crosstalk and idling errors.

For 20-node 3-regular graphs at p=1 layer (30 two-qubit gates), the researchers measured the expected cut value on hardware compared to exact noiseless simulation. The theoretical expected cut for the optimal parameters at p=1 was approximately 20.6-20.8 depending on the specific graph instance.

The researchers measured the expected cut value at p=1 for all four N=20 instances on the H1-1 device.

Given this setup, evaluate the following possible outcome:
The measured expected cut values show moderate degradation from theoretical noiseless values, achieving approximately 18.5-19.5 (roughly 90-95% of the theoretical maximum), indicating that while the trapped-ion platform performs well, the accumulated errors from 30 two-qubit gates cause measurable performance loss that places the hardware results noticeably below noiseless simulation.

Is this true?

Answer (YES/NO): NO